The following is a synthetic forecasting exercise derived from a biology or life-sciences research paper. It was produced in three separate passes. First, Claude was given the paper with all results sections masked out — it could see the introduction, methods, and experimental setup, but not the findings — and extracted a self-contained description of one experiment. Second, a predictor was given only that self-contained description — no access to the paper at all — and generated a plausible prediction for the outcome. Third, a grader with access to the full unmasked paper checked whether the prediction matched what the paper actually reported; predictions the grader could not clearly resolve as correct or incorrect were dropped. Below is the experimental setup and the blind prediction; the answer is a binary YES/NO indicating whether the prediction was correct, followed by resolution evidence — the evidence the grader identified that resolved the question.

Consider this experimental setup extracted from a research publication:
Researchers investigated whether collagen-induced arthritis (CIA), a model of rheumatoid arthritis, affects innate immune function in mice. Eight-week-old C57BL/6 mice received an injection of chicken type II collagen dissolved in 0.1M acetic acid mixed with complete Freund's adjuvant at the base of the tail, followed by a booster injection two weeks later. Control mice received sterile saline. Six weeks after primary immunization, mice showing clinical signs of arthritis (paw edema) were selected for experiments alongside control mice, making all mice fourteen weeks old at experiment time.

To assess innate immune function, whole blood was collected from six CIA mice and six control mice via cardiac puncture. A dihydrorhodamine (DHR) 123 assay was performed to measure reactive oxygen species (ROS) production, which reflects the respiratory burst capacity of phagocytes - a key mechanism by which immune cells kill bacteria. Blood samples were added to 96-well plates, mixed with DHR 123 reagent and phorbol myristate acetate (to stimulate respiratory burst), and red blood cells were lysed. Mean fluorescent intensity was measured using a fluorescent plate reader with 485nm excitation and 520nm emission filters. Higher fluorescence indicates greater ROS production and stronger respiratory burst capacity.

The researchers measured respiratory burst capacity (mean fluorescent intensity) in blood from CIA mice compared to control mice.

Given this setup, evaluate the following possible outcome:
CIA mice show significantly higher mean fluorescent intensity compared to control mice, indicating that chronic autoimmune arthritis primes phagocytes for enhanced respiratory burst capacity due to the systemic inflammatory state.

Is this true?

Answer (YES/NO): NO